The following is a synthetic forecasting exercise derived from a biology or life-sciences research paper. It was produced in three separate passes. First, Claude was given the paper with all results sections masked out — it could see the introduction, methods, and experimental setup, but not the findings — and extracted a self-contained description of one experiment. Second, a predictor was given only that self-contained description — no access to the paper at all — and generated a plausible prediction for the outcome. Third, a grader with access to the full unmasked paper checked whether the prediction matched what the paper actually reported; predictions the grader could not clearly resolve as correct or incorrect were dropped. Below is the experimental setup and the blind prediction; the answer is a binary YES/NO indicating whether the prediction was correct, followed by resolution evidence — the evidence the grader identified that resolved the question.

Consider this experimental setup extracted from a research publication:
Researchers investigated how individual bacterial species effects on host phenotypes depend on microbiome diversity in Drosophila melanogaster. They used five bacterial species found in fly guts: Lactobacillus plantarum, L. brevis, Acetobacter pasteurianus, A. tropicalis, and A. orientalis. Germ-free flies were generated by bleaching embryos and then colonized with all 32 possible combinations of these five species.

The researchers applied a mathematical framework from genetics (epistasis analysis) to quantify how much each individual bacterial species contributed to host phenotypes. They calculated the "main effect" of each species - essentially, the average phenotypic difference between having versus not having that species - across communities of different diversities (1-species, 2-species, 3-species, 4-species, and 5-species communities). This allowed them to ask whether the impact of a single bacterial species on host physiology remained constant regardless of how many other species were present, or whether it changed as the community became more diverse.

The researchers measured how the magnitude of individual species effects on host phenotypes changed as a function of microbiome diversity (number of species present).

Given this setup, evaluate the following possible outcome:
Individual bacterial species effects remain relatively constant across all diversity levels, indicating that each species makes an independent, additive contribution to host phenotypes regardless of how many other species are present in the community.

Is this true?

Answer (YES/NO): NO